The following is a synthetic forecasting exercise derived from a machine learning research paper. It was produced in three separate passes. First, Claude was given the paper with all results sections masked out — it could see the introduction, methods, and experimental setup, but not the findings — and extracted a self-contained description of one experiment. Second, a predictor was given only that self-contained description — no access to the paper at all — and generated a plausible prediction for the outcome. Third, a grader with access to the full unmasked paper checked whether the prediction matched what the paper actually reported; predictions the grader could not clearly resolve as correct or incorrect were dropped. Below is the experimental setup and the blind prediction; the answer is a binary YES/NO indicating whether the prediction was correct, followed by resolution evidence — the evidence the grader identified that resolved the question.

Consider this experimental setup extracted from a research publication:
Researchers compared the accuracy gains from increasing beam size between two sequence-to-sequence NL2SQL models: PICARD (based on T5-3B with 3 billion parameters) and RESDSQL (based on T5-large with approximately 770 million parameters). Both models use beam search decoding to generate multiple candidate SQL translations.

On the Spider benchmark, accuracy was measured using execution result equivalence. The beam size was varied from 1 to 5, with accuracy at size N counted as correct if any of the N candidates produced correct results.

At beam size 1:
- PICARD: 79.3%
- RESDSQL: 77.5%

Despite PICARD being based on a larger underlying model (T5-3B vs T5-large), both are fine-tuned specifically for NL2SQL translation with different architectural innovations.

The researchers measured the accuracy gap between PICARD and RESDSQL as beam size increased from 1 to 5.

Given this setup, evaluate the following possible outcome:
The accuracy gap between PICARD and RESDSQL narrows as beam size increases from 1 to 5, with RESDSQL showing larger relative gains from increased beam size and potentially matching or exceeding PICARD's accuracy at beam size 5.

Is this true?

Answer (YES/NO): NO